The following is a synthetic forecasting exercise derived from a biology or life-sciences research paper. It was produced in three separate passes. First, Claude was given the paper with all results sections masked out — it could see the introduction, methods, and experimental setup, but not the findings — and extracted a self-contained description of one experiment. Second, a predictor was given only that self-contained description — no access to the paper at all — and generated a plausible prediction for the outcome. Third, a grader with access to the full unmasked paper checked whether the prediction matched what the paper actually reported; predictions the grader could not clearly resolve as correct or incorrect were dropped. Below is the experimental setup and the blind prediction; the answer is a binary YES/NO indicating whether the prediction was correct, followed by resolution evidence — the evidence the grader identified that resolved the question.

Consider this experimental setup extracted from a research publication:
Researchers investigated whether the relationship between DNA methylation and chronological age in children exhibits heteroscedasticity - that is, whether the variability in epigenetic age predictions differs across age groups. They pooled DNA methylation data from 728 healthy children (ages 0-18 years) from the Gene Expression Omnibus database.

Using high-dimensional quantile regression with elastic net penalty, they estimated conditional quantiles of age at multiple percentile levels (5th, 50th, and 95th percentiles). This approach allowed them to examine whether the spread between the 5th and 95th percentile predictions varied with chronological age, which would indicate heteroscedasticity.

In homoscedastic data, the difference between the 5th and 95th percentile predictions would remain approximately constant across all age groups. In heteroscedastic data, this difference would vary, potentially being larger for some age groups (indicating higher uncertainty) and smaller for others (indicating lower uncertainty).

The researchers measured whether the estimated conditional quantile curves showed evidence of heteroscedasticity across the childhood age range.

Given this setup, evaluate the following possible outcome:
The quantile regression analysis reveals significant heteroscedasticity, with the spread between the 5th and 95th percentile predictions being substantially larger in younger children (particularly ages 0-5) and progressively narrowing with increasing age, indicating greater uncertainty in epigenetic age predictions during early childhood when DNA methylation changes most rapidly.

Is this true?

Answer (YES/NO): NO